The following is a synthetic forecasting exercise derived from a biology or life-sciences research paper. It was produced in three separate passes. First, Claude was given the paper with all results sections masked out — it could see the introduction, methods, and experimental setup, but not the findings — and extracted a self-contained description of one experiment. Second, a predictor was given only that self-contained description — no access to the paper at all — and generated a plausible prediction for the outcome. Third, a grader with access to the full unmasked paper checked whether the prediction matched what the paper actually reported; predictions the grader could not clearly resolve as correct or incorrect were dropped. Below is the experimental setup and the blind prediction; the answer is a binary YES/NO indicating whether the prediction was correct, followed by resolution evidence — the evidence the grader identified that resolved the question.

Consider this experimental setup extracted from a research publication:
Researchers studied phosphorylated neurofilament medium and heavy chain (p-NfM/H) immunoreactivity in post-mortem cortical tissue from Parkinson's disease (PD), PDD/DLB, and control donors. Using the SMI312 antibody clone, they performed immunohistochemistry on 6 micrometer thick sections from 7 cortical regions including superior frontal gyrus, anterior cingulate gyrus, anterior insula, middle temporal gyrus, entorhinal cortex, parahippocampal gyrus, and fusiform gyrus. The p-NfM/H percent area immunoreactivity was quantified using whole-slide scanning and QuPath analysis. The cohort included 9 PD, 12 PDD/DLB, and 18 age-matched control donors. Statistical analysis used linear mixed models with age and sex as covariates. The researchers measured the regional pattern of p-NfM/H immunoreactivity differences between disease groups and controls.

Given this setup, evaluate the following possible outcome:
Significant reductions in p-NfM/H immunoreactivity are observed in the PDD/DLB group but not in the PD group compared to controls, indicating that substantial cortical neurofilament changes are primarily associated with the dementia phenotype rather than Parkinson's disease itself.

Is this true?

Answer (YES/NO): NO